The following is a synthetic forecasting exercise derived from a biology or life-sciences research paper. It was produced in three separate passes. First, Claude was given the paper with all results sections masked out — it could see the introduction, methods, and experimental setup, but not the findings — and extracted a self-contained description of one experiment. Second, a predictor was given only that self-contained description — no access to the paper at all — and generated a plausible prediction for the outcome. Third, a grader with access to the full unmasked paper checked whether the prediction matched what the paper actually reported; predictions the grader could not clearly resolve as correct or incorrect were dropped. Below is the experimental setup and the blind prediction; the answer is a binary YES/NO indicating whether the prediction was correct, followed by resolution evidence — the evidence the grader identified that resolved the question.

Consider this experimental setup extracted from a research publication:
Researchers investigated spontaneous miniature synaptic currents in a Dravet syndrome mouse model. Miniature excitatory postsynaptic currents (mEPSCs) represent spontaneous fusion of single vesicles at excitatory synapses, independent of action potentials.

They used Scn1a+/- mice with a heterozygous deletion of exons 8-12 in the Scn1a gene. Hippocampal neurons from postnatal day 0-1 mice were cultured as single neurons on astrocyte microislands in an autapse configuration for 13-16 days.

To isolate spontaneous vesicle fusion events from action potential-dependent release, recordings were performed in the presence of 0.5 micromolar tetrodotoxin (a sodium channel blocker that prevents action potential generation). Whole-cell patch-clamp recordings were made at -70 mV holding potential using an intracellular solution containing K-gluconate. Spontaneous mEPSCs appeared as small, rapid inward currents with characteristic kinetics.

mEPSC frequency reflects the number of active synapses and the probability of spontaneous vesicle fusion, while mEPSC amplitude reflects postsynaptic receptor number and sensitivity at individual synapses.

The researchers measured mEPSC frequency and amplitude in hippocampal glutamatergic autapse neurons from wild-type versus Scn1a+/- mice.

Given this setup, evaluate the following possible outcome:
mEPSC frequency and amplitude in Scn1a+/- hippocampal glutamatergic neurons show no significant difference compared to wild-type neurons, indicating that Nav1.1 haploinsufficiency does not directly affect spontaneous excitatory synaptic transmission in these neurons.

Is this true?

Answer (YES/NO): YES